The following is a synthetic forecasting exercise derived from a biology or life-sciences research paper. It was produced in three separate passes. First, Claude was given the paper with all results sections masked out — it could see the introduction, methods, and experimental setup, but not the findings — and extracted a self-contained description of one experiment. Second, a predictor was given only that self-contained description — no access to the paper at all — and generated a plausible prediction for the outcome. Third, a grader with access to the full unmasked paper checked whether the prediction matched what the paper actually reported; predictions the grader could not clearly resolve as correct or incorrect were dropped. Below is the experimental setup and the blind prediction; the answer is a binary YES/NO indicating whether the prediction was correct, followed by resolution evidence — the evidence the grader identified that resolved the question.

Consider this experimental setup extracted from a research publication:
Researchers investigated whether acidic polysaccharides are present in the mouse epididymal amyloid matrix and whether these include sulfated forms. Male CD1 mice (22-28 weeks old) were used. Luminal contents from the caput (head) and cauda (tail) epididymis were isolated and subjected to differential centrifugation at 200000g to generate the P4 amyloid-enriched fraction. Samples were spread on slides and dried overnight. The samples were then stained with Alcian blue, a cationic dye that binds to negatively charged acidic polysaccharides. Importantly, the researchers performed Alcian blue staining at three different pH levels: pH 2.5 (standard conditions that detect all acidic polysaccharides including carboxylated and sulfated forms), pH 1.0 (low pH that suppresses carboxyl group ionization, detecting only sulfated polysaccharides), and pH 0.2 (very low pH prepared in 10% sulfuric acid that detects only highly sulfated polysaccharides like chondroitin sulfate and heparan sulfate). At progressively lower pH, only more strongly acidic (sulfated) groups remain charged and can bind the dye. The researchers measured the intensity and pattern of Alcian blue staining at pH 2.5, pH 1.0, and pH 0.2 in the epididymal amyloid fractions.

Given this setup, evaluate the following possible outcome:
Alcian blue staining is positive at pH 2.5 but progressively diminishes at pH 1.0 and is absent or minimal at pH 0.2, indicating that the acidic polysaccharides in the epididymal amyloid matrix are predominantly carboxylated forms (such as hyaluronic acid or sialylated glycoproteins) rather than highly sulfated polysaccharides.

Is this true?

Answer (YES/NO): NO